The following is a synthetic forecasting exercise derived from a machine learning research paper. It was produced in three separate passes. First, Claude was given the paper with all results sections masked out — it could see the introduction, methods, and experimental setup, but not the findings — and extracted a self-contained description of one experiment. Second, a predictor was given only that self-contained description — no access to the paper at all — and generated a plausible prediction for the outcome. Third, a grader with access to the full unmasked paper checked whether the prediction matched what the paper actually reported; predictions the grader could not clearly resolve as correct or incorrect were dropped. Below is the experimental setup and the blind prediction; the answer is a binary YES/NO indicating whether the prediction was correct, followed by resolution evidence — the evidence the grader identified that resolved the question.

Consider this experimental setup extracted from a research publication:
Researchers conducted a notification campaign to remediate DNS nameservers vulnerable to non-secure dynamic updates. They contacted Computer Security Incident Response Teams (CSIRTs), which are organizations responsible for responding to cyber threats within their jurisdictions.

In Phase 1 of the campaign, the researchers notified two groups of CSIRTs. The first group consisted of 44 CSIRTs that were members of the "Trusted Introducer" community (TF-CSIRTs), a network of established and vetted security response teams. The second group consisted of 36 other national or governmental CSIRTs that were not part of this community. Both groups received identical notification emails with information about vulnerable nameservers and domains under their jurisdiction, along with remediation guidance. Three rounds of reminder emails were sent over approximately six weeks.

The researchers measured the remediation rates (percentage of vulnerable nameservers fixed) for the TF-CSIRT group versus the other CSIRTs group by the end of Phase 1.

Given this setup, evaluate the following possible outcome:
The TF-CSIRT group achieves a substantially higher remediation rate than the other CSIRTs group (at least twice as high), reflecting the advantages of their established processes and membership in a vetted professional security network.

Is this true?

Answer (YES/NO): NO